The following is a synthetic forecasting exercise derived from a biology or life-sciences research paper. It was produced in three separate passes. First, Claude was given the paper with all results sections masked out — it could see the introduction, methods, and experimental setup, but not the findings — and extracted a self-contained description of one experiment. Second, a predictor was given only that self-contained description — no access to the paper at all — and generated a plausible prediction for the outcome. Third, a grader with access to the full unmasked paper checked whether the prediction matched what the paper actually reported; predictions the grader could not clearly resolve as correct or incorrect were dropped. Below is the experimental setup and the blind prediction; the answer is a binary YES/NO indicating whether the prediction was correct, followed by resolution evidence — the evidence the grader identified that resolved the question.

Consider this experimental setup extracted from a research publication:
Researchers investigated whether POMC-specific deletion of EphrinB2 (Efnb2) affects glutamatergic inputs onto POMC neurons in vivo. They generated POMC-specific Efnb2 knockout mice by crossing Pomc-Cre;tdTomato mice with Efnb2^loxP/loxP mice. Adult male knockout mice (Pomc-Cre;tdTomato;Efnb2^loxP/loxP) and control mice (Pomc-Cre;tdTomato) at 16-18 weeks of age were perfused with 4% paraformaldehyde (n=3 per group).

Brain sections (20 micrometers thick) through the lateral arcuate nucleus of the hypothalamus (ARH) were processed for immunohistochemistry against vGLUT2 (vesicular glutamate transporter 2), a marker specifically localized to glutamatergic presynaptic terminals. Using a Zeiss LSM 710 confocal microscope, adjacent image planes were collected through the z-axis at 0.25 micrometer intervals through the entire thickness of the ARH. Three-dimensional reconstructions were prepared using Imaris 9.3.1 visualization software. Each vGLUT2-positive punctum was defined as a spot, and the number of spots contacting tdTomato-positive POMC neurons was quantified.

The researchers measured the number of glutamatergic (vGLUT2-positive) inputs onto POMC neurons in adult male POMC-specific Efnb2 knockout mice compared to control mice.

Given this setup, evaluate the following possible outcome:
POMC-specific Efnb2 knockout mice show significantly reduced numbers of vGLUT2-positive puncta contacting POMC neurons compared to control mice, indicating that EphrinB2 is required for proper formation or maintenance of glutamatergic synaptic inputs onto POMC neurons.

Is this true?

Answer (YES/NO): YES